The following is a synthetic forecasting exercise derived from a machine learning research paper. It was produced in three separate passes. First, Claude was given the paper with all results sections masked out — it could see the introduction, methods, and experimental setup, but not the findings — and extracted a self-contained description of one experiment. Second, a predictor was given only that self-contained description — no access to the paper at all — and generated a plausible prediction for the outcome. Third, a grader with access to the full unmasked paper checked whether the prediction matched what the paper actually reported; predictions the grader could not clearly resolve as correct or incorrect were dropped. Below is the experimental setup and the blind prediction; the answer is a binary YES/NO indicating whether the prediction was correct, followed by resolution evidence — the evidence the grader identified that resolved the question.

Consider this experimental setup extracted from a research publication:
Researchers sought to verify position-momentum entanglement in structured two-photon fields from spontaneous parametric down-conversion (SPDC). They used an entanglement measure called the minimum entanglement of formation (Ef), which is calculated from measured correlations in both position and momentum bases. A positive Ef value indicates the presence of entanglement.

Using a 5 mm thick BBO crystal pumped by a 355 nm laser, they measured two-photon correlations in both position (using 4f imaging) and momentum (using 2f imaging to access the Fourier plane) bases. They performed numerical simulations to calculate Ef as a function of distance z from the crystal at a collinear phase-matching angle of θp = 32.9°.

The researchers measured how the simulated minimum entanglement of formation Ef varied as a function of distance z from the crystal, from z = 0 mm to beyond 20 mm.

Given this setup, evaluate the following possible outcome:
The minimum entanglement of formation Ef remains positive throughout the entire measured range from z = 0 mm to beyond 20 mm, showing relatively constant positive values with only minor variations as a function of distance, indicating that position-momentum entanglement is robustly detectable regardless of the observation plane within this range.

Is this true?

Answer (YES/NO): NO